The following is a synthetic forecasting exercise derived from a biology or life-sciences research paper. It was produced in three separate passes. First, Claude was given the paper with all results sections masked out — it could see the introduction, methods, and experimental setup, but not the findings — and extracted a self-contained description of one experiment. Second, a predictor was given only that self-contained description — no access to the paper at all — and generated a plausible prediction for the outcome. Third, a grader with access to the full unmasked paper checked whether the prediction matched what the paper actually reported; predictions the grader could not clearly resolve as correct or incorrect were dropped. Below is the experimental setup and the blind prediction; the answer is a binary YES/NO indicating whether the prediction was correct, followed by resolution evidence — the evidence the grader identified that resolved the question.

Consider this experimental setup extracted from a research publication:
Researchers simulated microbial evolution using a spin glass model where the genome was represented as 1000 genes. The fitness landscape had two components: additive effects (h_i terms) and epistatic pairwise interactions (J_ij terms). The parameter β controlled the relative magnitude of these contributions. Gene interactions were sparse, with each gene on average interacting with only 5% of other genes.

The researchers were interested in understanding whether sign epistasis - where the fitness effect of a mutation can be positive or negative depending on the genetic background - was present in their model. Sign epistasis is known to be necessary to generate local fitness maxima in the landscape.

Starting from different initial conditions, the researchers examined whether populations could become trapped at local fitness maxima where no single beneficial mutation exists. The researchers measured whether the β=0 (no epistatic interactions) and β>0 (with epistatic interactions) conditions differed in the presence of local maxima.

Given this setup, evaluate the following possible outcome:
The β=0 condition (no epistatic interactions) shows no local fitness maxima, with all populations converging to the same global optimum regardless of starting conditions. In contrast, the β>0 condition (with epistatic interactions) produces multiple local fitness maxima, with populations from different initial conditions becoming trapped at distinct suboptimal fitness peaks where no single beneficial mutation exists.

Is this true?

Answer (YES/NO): YES